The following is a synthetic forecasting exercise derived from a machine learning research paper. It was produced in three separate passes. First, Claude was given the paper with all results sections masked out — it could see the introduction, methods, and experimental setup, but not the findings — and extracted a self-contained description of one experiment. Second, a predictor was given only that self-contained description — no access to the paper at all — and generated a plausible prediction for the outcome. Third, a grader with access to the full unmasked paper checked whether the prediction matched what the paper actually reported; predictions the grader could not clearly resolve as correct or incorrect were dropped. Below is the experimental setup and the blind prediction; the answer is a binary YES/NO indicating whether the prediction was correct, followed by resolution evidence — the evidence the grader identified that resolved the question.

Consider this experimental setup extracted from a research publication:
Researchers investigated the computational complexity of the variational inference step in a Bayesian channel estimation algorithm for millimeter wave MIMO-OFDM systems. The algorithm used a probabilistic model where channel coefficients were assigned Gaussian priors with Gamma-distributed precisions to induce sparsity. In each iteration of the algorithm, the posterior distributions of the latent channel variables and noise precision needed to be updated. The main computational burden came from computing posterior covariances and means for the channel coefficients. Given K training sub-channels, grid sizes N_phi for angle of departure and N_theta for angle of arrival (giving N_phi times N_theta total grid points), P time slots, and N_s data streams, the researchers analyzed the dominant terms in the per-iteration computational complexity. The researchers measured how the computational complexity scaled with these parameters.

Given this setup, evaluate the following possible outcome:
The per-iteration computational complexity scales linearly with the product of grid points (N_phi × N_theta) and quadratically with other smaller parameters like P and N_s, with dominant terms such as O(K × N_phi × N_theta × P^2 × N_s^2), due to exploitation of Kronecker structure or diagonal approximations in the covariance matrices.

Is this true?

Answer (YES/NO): NO